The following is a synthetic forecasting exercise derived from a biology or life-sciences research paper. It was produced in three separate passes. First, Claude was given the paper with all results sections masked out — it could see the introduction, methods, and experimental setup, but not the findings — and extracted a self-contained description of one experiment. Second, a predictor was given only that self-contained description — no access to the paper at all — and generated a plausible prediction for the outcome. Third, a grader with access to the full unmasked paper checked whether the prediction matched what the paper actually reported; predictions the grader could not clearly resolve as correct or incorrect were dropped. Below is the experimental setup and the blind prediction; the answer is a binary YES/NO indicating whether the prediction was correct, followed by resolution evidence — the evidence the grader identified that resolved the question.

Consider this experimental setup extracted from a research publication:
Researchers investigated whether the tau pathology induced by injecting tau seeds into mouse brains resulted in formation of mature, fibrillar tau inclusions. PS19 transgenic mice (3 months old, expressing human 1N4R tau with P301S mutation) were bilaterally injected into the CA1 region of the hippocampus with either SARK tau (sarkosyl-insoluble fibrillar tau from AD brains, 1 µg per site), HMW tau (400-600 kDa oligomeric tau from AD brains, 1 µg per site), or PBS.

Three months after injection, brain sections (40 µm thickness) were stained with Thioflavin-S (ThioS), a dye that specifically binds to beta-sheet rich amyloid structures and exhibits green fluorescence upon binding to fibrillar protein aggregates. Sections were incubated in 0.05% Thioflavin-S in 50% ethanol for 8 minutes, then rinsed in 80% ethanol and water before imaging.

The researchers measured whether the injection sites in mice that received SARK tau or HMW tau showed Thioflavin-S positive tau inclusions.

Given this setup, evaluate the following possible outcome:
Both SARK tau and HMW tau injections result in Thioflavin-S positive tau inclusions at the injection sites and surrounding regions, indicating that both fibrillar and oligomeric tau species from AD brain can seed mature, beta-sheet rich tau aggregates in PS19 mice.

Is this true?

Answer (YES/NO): YES